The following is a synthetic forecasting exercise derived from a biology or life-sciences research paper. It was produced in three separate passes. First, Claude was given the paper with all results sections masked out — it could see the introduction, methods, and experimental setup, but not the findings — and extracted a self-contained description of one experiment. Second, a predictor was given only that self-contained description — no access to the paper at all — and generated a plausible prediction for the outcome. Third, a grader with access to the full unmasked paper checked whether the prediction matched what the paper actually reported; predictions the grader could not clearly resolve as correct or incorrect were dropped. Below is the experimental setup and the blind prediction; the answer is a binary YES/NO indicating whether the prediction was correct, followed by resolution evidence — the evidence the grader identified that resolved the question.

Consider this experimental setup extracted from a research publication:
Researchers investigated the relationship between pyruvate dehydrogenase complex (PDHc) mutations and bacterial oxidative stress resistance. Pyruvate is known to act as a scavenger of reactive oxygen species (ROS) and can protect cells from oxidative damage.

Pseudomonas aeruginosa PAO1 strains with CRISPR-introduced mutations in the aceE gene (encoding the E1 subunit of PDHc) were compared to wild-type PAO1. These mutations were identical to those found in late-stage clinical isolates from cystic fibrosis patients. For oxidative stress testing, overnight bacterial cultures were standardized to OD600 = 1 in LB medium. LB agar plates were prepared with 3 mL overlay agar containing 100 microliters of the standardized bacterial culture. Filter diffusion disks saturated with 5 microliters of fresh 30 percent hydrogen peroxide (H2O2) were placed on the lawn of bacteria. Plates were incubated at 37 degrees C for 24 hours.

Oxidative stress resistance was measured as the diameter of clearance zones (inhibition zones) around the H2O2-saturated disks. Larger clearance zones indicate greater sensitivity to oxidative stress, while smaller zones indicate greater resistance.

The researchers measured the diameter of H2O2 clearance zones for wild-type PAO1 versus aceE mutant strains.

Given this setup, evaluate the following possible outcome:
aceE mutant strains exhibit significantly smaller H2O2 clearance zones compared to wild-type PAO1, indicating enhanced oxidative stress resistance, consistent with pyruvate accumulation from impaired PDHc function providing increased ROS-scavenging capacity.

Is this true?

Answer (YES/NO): NO